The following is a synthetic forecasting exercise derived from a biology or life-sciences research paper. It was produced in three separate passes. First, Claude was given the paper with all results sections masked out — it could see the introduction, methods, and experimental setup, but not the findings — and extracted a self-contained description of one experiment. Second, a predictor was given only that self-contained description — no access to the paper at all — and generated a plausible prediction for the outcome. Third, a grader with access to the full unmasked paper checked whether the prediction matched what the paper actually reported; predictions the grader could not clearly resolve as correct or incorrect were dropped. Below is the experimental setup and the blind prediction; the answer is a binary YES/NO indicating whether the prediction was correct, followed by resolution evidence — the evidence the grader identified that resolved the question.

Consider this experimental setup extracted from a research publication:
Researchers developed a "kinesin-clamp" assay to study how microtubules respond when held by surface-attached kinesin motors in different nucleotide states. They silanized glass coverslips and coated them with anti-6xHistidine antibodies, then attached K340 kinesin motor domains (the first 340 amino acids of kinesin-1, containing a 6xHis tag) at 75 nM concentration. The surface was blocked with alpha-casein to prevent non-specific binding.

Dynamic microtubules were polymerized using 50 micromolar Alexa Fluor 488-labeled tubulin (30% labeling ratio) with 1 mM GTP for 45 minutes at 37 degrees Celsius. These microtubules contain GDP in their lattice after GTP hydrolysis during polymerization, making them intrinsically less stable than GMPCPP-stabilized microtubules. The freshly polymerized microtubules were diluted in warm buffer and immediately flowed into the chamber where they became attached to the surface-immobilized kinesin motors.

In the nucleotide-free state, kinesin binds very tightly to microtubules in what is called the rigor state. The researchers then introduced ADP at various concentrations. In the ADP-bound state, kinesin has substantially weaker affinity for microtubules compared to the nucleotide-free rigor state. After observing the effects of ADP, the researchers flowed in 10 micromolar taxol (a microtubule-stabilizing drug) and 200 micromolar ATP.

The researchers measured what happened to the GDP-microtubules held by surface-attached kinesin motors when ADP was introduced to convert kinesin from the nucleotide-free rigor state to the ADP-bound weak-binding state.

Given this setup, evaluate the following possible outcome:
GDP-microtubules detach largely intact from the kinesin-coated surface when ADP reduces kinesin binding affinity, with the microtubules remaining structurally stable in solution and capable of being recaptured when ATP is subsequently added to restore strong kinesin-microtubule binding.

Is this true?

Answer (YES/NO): NO